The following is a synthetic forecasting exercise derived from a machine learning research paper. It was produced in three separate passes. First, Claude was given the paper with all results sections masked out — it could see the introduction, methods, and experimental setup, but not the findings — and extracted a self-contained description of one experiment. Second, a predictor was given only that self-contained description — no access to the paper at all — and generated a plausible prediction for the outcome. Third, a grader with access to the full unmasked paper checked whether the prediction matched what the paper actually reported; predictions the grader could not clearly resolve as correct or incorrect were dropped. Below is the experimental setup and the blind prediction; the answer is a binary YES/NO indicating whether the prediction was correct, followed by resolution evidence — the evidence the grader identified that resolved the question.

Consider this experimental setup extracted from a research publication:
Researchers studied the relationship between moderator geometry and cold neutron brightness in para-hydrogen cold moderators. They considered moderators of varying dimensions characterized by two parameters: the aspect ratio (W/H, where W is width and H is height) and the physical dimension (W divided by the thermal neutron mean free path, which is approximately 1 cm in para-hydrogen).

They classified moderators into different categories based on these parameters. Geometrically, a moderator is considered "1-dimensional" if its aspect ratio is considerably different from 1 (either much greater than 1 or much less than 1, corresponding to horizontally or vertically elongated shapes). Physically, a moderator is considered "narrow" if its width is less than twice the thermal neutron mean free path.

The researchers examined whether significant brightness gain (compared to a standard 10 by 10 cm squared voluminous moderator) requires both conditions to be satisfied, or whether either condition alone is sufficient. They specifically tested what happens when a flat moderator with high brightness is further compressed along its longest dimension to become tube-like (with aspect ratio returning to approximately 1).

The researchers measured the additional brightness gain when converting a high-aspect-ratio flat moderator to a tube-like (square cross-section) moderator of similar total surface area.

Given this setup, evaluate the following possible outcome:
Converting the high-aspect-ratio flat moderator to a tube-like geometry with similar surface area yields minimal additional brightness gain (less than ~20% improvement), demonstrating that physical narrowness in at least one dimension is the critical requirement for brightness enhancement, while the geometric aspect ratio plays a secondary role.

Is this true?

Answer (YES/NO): NO